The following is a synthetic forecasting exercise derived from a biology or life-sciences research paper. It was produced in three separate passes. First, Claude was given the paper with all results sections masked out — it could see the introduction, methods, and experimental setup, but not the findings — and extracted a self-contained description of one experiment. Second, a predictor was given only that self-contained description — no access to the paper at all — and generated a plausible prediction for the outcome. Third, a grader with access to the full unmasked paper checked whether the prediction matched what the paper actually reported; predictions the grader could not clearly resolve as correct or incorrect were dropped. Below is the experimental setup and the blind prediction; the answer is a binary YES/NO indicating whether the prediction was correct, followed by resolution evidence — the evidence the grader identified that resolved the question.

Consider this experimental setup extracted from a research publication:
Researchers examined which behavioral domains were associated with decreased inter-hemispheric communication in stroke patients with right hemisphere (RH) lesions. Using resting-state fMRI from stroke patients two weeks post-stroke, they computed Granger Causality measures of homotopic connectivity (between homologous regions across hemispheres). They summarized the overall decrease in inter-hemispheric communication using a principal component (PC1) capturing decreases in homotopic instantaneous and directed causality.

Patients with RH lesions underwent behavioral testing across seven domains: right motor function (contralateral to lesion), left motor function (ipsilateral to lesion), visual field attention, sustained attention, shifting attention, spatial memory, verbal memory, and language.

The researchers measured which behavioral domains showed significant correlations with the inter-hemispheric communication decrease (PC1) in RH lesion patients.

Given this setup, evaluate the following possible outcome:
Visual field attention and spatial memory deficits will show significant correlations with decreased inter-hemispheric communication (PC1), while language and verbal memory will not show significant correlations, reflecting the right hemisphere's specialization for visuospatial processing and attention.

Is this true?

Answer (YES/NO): NO